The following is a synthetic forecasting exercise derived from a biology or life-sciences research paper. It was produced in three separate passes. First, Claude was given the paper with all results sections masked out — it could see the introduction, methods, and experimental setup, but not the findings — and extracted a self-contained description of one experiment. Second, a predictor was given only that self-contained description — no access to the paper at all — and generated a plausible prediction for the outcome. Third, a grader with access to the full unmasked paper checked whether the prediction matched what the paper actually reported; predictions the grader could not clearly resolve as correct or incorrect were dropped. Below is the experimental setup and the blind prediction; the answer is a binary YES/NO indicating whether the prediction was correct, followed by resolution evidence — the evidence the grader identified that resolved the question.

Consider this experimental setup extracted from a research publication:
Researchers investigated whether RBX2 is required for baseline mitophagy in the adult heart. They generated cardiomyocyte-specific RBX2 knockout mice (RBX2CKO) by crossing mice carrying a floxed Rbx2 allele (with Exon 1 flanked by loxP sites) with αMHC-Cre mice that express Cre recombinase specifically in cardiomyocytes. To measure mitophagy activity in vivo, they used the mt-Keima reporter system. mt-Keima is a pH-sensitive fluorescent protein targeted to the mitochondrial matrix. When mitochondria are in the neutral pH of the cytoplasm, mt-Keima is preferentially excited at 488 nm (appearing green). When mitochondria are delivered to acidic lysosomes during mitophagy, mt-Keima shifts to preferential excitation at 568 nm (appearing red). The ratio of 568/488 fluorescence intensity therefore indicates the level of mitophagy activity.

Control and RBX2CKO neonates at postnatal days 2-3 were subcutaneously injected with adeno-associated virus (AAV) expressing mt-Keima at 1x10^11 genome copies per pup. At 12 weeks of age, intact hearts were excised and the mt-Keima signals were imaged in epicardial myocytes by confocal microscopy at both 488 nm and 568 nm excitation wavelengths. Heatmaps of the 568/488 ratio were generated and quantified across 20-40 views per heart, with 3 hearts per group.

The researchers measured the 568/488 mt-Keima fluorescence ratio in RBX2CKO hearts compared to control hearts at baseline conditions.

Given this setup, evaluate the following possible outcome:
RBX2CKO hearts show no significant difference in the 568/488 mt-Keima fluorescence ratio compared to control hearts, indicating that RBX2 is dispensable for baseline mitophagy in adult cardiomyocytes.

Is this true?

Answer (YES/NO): NO